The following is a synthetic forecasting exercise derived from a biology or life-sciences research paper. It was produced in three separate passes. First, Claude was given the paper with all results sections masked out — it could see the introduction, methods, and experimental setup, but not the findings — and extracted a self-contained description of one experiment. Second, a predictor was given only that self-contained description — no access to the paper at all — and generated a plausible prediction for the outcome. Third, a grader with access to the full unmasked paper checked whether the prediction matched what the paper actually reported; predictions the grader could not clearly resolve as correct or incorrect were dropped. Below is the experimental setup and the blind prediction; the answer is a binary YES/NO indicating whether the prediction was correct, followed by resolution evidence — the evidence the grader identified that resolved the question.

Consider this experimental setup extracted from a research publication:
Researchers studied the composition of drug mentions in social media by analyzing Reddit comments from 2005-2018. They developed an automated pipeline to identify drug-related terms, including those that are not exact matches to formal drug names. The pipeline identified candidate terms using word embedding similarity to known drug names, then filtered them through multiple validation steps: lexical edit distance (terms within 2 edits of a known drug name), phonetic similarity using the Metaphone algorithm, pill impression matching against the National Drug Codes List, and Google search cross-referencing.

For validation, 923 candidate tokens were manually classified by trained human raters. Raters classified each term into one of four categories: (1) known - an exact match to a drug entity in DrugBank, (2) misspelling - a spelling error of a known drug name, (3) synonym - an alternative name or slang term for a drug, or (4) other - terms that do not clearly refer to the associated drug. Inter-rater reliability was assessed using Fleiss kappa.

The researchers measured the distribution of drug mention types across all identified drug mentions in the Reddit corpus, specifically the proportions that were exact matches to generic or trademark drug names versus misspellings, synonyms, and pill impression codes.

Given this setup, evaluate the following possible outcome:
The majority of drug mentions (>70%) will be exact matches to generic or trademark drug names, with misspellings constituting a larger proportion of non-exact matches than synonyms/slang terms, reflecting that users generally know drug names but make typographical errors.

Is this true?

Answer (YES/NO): YES